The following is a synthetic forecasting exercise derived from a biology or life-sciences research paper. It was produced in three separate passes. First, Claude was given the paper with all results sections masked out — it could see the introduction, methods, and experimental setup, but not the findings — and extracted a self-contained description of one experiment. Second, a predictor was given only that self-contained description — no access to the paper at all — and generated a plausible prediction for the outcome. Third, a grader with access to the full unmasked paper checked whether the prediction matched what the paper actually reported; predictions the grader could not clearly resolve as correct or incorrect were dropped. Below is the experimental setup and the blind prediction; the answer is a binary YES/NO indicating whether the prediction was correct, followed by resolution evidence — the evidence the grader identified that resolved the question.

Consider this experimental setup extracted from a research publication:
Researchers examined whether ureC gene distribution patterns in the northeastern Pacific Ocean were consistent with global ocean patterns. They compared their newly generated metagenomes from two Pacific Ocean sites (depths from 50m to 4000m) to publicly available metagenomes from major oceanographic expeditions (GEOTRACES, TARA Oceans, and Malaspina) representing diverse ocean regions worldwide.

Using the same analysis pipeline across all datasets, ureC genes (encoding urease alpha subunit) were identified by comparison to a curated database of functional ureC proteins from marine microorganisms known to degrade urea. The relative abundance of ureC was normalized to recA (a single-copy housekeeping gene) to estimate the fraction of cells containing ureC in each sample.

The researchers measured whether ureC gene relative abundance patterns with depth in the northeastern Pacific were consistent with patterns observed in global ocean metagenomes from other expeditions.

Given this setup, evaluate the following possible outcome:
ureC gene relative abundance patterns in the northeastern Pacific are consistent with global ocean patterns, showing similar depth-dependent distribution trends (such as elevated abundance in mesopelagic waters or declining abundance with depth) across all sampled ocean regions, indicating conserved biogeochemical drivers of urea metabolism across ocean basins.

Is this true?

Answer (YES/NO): YES